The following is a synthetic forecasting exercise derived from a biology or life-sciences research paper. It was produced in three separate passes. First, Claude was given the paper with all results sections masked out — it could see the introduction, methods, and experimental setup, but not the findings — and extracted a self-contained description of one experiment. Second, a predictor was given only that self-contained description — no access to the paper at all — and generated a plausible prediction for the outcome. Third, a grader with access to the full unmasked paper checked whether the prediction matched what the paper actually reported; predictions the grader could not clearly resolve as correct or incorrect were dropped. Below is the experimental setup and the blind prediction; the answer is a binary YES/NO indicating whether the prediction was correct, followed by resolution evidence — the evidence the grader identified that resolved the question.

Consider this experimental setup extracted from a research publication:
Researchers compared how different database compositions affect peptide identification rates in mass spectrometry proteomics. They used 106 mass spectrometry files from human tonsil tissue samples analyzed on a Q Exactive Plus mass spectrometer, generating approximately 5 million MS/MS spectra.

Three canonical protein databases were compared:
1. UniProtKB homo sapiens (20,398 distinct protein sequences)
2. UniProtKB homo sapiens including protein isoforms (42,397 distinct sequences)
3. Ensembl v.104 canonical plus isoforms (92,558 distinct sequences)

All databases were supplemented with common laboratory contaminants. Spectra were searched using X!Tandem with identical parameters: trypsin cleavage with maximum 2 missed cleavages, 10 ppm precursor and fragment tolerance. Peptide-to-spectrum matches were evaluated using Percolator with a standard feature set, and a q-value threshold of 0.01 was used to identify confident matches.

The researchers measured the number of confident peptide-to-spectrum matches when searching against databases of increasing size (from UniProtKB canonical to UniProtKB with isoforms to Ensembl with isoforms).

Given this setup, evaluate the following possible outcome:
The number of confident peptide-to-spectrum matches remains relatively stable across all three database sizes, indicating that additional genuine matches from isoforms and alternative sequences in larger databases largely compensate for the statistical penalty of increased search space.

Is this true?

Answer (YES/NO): YES